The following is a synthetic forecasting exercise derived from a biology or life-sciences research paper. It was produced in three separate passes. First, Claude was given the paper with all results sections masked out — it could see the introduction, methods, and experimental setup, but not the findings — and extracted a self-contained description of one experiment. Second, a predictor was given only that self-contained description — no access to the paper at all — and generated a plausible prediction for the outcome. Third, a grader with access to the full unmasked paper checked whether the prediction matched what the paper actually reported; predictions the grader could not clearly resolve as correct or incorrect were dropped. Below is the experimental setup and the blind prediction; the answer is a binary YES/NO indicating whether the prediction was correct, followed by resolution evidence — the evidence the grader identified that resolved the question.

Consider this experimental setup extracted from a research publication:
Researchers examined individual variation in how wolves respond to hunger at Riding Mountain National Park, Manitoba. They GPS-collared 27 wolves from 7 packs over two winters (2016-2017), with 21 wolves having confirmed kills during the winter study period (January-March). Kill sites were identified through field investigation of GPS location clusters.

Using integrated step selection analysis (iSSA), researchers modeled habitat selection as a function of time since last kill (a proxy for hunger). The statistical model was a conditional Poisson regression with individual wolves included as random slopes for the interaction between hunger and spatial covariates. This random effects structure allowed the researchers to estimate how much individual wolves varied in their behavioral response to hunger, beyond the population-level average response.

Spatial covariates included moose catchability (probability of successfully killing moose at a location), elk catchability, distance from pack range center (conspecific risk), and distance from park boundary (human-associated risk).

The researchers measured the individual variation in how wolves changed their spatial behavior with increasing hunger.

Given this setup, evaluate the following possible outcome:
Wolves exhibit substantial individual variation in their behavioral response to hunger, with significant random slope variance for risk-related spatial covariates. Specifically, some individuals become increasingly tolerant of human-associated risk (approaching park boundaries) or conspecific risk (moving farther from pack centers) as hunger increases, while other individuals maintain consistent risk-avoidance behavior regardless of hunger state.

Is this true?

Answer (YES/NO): NO